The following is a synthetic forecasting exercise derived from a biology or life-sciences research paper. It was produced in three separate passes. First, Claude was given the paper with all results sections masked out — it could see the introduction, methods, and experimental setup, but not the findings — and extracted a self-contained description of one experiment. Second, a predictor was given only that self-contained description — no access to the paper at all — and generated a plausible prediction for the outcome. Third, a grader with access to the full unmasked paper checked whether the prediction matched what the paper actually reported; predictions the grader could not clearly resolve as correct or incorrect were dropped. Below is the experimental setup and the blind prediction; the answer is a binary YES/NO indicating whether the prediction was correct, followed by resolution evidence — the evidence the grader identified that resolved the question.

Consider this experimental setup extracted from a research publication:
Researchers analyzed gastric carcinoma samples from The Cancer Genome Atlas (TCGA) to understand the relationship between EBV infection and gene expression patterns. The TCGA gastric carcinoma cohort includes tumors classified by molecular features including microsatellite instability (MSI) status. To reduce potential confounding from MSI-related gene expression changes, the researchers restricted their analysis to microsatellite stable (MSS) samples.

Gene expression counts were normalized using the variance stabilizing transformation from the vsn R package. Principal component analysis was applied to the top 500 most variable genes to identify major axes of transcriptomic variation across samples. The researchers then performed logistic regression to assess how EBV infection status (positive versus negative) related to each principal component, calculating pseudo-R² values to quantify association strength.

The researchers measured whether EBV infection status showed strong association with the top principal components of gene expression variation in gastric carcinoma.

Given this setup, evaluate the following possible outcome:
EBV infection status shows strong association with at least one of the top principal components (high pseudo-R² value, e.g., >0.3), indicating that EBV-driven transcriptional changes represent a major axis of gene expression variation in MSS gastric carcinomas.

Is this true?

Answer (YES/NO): YES